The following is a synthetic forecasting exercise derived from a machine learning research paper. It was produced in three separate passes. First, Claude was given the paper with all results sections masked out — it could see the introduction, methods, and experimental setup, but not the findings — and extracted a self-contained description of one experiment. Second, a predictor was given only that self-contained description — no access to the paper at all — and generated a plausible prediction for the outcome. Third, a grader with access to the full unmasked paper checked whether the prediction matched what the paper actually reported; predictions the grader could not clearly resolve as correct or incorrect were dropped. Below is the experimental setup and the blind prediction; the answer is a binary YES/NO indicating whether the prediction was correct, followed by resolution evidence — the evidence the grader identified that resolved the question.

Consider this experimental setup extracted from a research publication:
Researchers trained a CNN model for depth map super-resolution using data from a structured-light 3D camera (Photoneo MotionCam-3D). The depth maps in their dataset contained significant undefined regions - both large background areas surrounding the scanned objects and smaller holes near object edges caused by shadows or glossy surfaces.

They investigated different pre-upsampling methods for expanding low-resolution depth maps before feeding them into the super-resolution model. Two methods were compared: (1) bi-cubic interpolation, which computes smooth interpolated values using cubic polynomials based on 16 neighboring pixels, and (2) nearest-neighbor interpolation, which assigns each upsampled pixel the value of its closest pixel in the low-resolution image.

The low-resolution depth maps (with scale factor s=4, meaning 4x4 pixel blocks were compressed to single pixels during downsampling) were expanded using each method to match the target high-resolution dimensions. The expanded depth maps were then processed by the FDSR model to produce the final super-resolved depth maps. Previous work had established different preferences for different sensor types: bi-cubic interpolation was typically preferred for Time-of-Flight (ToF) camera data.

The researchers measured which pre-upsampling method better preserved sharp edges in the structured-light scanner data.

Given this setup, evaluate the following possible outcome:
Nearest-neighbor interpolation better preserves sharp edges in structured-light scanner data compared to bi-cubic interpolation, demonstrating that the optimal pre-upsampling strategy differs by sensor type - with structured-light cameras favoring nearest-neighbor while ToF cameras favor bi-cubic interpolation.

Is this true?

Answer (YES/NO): YES